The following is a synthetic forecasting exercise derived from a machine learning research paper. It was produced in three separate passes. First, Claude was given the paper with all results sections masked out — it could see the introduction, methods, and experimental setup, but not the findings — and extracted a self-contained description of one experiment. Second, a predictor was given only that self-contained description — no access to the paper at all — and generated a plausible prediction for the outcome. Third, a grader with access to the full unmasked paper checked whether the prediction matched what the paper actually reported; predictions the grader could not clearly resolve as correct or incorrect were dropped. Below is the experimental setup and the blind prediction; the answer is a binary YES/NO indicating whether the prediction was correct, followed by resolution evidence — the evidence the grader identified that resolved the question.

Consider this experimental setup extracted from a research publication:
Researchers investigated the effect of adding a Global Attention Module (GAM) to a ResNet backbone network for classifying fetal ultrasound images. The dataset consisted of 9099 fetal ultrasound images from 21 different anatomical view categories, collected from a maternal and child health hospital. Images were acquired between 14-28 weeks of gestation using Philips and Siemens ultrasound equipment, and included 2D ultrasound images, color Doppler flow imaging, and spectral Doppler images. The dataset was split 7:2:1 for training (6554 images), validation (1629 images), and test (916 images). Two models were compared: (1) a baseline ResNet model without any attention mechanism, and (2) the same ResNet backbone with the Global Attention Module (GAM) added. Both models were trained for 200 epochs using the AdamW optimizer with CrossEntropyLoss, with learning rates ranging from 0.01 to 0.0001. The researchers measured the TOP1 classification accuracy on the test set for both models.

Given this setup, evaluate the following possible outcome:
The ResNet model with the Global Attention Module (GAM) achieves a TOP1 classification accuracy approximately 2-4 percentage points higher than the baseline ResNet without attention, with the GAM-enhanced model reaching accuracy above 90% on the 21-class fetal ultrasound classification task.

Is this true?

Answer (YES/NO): NO